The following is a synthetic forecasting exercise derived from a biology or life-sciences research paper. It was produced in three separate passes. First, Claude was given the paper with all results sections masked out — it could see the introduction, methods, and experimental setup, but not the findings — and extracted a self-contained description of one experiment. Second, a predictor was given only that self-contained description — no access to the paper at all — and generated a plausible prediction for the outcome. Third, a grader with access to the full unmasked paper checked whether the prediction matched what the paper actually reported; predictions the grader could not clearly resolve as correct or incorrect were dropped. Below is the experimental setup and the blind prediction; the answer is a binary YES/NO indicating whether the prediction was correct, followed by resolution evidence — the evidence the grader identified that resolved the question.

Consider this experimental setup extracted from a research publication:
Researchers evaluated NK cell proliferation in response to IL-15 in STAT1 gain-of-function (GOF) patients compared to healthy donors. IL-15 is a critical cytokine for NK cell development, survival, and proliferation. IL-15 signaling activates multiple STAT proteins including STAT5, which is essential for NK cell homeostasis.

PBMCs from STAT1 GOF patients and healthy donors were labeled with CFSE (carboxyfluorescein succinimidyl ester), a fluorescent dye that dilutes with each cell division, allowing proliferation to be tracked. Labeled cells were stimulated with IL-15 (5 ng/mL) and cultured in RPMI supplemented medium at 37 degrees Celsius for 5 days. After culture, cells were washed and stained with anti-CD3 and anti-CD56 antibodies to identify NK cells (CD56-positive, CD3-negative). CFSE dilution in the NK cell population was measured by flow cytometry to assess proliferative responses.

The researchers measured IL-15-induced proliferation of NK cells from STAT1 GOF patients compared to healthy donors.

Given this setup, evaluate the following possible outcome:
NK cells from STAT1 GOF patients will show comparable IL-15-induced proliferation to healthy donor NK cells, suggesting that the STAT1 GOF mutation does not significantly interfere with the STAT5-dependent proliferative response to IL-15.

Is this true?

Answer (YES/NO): NO